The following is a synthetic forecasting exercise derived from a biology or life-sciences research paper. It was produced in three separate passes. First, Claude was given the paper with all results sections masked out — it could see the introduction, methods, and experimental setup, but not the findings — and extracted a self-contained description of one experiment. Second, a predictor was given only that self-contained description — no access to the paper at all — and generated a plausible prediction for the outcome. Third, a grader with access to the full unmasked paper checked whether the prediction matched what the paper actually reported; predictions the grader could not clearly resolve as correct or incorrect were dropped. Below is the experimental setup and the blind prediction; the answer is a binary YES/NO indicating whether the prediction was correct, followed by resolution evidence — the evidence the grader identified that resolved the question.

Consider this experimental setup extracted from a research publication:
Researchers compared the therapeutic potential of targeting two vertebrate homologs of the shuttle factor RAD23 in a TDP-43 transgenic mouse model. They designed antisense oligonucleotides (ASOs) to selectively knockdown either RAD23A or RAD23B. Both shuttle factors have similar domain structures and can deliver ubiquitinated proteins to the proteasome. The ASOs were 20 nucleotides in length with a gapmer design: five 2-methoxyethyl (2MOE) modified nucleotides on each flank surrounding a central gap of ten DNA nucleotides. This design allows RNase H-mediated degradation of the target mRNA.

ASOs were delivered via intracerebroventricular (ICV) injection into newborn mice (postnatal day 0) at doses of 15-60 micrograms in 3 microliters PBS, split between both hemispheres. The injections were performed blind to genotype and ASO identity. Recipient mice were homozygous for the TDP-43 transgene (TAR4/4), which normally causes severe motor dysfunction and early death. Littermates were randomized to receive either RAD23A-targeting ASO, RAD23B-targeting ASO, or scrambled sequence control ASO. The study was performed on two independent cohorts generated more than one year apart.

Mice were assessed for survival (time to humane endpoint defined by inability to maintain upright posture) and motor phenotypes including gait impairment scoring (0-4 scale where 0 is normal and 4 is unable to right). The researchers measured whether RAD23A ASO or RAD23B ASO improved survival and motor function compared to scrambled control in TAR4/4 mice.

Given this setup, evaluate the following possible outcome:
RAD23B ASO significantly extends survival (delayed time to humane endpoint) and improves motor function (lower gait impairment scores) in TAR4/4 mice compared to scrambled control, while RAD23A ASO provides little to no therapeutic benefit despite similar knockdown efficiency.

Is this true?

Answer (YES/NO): NO